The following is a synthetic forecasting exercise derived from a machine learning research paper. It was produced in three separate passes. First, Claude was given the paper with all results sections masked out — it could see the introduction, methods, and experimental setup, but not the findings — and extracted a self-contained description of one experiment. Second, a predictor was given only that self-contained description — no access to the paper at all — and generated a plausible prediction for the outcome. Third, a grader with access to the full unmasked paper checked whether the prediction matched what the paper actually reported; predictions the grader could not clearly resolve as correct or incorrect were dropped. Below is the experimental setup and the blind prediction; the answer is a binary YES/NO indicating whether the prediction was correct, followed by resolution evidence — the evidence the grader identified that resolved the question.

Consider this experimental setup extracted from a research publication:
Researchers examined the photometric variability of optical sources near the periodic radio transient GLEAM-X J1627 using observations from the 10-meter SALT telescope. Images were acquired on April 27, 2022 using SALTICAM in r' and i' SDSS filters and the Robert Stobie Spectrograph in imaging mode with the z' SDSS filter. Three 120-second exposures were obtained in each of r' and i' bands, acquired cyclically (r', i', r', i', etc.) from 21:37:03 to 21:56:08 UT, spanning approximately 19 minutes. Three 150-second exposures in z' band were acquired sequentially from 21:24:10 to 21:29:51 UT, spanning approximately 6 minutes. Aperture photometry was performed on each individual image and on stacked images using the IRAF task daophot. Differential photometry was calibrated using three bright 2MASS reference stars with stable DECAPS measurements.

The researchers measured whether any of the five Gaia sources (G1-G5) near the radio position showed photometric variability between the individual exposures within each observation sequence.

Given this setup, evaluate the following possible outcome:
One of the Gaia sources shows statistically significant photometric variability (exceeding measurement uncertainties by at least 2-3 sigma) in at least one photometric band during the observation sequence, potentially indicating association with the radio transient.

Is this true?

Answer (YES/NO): NO